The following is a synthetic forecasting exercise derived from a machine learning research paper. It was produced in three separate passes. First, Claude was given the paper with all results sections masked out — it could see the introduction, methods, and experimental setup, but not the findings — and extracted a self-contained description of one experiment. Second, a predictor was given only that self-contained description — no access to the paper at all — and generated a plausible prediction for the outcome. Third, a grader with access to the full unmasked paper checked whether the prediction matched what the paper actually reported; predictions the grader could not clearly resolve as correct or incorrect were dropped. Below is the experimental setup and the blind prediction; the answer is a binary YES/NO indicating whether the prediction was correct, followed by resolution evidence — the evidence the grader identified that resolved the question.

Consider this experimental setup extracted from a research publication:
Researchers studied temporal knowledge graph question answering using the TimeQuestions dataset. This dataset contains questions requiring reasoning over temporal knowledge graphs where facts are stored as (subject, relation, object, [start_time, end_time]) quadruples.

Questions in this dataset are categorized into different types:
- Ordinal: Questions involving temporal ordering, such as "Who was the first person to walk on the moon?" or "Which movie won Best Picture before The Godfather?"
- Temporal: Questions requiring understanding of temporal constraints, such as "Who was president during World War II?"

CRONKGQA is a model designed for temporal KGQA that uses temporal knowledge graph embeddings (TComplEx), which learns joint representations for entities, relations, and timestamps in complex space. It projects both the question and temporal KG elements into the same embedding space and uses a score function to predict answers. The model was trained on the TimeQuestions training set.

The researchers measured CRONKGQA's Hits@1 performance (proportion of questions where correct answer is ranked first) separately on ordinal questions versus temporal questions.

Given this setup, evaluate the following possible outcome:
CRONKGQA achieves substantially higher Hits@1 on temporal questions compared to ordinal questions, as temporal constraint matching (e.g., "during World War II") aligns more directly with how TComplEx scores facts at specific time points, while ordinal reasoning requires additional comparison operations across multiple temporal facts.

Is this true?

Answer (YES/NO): NO